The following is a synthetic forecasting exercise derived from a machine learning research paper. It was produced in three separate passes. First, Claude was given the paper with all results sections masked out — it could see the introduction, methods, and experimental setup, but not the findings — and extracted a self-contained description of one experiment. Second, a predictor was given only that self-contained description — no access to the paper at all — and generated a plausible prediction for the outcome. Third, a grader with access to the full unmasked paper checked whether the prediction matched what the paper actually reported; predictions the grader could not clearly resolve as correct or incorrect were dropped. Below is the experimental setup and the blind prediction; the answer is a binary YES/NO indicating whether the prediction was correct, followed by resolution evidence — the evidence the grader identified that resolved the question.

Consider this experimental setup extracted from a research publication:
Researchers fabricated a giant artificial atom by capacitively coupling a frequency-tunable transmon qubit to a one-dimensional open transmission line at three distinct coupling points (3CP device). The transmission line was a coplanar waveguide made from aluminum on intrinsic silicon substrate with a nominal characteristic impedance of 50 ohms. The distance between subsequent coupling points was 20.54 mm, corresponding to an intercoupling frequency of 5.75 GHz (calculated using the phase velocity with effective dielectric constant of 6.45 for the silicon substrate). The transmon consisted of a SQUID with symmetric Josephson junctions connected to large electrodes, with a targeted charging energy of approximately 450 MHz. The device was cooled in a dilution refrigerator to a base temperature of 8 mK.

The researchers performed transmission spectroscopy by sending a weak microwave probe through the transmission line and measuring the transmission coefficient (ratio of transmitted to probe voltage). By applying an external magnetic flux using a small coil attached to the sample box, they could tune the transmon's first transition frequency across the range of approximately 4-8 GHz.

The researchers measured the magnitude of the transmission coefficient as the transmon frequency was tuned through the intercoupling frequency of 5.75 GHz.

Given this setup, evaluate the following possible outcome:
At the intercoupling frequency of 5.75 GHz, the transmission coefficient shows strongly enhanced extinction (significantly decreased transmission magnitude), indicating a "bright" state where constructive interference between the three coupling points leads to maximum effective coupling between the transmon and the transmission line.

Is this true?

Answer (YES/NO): YES